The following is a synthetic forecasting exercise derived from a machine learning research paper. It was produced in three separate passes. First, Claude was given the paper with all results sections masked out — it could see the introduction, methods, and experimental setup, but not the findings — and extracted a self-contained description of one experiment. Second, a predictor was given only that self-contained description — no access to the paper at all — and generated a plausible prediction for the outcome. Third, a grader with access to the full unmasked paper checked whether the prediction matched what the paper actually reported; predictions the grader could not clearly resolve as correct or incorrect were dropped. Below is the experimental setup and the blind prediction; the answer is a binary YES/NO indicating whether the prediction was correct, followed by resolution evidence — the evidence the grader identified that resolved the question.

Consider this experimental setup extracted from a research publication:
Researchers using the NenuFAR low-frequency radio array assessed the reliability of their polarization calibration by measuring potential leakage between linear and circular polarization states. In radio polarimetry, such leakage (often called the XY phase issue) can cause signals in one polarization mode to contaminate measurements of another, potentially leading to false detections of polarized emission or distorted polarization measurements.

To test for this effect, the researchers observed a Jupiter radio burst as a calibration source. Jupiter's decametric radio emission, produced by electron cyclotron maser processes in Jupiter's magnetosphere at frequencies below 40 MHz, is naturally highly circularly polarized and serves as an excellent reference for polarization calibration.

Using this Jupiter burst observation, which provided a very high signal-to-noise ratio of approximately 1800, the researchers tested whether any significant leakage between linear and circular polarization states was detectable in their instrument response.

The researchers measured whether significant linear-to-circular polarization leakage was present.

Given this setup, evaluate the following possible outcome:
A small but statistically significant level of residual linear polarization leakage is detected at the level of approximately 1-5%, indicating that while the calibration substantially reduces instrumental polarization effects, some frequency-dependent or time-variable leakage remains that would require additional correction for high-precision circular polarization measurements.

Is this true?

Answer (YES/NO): NO